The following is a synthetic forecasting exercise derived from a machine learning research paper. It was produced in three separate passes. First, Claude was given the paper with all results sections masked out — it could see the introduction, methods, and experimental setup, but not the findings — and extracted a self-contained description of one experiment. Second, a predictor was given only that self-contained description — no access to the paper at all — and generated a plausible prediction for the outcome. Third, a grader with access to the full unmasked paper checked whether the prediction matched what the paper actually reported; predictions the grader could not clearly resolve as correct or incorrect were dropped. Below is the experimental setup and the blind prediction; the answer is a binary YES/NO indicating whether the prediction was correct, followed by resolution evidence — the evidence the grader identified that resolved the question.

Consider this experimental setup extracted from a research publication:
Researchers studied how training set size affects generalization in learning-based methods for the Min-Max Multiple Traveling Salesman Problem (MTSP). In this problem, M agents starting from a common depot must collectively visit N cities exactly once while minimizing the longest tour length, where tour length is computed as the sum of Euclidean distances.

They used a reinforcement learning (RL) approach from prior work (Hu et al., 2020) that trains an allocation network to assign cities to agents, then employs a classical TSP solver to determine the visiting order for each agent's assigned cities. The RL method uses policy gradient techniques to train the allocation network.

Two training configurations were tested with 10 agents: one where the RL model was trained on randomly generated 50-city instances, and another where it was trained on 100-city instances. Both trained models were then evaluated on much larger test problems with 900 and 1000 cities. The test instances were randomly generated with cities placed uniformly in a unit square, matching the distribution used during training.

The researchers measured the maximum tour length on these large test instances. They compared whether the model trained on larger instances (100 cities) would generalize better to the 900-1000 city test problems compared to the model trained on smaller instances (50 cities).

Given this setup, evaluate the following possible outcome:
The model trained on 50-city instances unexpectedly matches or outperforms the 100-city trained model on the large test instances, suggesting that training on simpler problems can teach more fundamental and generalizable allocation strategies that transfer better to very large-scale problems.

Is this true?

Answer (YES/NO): YES